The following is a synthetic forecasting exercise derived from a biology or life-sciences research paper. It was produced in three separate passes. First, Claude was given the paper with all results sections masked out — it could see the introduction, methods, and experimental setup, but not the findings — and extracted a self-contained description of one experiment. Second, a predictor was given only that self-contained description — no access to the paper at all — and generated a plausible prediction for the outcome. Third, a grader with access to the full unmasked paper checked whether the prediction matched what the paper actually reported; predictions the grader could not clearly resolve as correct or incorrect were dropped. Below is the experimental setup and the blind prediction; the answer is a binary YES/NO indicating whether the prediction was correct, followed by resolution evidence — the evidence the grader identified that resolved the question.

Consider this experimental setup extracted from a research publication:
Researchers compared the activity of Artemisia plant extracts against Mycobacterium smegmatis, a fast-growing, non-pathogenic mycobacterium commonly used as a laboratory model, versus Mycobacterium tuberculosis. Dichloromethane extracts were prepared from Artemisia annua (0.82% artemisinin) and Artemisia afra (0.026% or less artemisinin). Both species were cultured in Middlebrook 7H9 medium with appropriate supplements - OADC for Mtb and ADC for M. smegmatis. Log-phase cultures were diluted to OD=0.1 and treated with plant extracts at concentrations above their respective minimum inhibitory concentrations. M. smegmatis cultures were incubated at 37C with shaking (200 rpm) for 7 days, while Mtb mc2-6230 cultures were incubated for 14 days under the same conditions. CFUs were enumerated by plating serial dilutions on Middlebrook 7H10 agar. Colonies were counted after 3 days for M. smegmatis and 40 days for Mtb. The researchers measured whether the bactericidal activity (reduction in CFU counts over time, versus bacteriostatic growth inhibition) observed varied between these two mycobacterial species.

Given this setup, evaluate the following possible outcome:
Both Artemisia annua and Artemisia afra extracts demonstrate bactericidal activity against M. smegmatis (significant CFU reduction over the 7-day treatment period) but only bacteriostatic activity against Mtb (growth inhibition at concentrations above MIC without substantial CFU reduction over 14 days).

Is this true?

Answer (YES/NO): NO